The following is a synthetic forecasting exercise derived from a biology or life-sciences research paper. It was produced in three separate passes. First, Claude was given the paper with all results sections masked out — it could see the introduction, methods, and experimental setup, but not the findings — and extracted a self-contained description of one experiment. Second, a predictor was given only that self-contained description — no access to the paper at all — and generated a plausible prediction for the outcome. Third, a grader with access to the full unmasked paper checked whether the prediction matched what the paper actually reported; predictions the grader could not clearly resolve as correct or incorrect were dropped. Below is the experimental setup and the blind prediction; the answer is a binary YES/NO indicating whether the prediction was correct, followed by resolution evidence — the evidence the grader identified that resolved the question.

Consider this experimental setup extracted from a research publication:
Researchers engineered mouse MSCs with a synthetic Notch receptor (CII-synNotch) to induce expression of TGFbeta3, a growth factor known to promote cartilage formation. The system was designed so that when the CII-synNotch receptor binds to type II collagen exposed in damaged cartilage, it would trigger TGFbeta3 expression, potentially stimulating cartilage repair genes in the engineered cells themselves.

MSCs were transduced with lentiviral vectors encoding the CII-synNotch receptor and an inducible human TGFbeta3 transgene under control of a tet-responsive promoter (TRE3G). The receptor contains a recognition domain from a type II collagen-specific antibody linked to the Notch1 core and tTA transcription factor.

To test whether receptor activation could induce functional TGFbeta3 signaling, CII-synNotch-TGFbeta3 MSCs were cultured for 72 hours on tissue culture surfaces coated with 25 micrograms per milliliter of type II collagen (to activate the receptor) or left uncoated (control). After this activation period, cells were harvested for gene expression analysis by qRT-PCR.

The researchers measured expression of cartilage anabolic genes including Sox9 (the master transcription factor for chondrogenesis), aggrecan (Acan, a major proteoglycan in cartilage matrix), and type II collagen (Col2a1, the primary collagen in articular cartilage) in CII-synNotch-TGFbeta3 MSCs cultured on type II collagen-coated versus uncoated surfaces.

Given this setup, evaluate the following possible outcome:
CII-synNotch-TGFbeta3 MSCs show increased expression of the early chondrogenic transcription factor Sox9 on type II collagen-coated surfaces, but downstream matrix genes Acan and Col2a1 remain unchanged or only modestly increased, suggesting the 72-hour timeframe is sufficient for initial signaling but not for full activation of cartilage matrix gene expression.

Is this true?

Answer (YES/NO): NO